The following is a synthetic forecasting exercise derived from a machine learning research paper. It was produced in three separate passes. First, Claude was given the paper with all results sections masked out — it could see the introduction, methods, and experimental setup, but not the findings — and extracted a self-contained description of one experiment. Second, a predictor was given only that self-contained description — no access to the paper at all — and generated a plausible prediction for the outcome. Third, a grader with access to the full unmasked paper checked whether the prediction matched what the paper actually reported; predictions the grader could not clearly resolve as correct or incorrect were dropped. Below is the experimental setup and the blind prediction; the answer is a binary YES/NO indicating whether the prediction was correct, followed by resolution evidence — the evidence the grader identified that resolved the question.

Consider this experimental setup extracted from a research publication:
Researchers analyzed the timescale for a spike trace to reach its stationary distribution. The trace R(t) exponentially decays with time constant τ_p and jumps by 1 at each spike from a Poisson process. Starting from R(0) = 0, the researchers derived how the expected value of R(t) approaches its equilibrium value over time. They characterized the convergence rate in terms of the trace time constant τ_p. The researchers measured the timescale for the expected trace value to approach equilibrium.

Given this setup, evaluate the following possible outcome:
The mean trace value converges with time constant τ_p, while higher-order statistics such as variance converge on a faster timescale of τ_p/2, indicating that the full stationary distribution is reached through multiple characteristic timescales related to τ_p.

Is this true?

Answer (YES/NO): YES